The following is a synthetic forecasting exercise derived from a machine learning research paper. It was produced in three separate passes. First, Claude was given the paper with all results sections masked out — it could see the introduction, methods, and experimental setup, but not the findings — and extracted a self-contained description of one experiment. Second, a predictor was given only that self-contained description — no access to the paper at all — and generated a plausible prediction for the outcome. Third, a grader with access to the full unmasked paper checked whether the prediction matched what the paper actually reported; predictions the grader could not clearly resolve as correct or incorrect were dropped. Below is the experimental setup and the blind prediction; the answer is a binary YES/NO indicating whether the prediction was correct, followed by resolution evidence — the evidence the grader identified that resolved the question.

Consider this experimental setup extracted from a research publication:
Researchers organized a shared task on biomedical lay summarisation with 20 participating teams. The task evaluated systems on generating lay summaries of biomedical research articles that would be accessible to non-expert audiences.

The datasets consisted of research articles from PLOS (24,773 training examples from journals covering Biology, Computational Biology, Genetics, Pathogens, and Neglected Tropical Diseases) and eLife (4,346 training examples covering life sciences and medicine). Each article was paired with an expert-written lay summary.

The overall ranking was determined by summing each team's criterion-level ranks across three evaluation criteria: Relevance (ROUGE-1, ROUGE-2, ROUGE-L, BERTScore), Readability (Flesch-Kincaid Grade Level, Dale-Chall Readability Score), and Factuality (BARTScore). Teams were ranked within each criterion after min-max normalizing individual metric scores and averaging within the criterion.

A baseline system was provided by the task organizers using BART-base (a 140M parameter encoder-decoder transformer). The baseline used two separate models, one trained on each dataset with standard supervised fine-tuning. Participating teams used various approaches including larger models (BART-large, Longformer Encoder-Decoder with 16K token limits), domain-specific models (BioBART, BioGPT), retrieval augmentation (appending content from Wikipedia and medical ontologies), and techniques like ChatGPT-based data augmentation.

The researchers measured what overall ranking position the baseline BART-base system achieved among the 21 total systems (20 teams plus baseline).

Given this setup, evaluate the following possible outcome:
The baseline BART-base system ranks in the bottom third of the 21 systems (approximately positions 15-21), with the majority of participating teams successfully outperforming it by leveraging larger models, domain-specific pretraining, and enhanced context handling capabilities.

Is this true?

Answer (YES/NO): NO